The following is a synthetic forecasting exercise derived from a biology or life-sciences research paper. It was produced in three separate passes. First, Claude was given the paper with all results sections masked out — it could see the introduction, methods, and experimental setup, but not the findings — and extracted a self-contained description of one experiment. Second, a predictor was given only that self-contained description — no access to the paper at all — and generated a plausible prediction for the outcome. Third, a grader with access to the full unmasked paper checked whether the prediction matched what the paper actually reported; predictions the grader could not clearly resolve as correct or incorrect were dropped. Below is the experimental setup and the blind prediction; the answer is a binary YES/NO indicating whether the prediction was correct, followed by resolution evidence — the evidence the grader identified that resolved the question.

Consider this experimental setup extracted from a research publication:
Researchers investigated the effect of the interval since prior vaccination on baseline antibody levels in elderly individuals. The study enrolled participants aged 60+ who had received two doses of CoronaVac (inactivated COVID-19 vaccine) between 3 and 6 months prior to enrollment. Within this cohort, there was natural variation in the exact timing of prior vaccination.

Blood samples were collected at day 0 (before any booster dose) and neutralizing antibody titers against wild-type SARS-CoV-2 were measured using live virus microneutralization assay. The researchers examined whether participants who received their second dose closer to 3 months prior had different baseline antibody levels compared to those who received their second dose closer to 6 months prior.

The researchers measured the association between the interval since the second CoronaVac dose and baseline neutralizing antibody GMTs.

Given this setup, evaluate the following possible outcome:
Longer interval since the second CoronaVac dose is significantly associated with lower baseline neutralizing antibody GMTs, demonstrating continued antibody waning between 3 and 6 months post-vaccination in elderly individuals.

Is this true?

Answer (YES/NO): NO